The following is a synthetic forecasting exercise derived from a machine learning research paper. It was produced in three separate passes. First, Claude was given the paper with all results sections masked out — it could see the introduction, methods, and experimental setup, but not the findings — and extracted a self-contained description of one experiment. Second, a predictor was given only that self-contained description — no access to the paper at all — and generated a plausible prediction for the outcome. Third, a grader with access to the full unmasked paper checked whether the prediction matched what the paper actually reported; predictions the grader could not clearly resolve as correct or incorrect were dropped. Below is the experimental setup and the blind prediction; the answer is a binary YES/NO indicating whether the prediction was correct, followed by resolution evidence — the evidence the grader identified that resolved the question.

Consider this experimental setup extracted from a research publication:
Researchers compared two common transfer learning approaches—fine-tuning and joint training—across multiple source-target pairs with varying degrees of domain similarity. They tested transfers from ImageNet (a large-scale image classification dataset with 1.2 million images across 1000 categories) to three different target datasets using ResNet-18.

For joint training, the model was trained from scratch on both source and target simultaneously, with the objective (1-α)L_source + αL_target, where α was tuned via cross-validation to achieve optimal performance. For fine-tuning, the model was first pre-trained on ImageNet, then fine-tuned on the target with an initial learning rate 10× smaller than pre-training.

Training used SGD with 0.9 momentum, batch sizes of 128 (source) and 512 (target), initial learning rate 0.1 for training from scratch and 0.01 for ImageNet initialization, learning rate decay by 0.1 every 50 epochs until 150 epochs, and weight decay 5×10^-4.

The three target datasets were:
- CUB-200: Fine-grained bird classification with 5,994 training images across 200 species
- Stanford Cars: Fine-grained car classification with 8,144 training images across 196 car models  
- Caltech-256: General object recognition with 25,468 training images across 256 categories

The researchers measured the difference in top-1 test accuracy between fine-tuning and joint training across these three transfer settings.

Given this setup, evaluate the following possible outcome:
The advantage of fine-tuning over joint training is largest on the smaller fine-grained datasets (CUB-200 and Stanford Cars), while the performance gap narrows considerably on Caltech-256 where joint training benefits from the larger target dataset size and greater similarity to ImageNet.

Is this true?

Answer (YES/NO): YES